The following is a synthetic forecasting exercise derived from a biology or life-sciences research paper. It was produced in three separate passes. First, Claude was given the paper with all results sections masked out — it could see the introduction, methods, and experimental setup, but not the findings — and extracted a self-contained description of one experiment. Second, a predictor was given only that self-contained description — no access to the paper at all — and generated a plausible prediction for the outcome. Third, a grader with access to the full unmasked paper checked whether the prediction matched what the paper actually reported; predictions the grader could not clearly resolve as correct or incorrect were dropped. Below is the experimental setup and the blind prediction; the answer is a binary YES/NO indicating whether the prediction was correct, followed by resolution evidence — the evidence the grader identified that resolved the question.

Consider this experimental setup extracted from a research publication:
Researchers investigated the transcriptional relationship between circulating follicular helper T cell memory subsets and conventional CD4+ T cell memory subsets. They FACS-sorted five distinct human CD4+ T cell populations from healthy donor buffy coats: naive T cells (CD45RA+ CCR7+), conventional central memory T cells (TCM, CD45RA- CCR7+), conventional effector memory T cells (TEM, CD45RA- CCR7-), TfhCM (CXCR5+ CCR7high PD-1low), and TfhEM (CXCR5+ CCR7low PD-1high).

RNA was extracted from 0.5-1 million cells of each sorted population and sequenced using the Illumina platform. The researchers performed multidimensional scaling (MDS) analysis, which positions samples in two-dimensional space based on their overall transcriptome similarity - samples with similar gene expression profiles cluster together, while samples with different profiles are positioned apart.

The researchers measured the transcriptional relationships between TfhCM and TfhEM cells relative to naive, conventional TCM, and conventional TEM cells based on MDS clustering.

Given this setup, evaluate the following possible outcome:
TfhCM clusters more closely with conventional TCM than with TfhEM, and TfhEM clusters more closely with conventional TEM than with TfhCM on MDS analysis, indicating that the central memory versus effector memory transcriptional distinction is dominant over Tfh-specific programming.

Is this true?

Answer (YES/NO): NO